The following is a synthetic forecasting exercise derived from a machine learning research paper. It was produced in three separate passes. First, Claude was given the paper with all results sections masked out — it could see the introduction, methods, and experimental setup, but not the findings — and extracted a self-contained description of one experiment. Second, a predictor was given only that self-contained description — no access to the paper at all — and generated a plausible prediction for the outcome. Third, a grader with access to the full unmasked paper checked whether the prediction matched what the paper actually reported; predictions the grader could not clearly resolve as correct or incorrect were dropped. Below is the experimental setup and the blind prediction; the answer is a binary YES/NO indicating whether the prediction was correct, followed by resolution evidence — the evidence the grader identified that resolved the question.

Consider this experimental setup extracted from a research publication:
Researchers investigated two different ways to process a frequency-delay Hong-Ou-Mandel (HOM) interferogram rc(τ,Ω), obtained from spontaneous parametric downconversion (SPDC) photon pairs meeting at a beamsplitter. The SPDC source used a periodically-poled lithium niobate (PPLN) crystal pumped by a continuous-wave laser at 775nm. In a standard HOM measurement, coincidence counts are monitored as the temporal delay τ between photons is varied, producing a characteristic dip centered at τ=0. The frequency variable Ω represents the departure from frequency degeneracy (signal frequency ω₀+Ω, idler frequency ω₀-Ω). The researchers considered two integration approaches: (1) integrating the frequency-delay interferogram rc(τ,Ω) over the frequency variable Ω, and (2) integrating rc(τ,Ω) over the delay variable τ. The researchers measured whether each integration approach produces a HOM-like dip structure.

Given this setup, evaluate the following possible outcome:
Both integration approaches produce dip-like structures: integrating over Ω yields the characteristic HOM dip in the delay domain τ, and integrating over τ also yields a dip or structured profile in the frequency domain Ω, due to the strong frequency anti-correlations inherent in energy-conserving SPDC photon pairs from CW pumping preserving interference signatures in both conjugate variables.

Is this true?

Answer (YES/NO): YES